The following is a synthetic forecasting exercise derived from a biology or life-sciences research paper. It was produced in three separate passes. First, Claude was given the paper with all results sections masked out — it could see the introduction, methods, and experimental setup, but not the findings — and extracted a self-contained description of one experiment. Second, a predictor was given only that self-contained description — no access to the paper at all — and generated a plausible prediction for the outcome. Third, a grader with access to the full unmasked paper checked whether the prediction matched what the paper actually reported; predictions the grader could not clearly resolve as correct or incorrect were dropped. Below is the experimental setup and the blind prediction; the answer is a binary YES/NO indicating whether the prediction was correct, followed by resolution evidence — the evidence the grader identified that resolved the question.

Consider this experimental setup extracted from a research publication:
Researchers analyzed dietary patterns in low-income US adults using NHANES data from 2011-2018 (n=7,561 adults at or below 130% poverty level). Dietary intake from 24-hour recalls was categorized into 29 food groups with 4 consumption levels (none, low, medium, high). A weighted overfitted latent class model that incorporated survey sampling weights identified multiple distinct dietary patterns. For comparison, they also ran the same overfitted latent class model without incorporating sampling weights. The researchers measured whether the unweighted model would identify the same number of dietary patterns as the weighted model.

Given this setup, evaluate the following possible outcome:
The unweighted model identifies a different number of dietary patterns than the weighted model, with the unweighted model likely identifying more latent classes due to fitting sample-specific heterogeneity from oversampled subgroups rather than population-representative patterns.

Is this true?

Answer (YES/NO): YES